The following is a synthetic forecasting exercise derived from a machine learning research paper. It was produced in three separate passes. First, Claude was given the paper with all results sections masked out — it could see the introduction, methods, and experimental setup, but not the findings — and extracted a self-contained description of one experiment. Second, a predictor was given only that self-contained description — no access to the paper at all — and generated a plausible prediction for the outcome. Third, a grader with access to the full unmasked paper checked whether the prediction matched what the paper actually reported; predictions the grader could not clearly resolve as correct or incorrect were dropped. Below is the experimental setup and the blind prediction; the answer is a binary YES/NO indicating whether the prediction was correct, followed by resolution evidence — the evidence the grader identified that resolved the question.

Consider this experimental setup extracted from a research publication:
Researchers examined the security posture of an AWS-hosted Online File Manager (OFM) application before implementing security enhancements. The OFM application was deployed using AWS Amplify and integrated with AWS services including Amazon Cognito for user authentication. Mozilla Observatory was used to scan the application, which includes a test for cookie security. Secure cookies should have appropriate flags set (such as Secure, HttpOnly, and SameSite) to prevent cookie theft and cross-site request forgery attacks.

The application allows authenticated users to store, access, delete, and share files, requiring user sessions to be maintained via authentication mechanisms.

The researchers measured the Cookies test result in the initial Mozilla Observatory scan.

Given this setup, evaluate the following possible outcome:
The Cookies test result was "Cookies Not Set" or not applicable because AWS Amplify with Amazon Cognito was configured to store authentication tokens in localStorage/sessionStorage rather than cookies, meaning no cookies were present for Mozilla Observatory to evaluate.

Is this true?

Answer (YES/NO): YES